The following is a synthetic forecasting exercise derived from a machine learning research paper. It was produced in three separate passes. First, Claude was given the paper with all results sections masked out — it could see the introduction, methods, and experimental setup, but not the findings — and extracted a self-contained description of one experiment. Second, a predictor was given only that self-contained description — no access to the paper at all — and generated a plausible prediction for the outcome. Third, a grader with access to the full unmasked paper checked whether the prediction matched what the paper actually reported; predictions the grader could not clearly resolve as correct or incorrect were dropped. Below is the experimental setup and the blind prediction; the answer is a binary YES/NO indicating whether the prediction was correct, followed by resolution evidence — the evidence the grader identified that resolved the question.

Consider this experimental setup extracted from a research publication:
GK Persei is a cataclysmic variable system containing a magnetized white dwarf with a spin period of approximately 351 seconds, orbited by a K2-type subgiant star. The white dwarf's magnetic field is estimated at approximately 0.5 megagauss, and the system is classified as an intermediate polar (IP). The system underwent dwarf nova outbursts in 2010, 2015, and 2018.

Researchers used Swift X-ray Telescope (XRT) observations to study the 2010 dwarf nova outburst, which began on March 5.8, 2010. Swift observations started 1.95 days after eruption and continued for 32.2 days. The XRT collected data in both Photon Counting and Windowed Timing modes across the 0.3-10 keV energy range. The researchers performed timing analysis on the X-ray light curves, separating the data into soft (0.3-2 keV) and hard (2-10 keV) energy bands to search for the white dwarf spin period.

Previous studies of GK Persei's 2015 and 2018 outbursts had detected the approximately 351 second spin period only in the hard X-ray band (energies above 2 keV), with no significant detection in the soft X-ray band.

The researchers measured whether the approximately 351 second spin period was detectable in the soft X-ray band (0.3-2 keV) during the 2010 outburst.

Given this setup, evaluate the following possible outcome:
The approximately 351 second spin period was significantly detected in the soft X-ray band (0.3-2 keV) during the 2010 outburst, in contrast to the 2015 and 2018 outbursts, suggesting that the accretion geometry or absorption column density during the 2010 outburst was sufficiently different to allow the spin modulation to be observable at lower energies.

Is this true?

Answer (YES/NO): YES